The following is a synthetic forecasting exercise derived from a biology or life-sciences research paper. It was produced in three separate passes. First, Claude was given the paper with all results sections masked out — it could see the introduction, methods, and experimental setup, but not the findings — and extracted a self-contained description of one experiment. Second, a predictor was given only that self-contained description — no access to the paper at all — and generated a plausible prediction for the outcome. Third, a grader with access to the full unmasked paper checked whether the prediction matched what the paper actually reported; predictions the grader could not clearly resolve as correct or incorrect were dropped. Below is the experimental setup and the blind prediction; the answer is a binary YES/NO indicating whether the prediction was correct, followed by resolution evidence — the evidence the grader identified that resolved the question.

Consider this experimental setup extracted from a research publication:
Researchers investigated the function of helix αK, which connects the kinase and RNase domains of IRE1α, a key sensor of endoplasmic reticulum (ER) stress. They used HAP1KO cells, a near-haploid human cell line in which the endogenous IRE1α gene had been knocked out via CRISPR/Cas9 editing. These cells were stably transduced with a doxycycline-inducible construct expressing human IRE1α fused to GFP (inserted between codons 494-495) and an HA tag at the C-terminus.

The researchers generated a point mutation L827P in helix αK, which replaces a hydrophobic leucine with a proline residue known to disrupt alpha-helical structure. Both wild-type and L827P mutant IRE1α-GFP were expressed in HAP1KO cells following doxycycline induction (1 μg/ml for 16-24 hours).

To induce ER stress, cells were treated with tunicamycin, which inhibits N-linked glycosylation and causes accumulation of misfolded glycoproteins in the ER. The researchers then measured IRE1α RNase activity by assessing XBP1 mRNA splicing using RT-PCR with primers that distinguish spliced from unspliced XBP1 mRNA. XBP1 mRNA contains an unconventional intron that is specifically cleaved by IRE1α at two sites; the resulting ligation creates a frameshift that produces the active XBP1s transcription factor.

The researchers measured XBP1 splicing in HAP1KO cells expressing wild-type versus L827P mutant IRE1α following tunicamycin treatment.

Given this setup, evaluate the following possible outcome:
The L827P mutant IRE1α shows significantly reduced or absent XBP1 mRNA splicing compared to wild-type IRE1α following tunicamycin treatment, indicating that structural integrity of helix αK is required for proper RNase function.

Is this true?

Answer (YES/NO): YES